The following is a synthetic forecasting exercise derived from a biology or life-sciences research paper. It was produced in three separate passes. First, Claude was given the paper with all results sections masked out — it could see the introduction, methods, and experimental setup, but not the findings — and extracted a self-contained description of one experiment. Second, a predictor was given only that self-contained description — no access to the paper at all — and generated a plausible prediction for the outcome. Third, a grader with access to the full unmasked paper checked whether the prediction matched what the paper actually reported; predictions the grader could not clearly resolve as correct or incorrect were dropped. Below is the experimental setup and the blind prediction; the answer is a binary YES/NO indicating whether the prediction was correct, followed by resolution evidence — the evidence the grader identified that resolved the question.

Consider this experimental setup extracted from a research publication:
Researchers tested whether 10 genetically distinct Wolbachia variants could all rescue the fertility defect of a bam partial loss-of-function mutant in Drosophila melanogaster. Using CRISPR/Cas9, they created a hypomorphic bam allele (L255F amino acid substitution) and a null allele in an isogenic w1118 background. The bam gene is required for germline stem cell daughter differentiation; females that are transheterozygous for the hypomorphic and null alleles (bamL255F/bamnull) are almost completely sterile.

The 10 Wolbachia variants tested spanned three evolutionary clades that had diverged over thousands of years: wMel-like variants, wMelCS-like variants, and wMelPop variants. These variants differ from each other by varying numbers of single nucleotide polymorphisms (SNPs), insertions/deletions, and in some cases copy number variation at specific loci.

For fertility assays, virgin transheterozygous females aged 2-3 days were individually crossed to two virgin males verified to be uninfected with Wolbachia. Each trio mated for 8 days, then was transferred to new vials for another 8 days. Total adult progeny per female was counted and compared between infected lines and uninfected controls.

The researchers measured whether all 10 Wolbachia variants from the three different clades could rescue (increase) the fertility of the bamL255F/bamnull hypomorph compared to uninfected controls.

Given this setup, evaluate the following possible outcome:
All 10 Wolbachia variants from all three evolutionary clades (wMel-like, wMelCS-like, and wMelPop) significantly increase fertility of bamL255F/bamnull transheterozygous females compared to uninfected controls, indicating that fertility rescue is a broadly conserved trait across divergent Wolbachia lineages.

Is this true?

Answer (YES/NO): YES